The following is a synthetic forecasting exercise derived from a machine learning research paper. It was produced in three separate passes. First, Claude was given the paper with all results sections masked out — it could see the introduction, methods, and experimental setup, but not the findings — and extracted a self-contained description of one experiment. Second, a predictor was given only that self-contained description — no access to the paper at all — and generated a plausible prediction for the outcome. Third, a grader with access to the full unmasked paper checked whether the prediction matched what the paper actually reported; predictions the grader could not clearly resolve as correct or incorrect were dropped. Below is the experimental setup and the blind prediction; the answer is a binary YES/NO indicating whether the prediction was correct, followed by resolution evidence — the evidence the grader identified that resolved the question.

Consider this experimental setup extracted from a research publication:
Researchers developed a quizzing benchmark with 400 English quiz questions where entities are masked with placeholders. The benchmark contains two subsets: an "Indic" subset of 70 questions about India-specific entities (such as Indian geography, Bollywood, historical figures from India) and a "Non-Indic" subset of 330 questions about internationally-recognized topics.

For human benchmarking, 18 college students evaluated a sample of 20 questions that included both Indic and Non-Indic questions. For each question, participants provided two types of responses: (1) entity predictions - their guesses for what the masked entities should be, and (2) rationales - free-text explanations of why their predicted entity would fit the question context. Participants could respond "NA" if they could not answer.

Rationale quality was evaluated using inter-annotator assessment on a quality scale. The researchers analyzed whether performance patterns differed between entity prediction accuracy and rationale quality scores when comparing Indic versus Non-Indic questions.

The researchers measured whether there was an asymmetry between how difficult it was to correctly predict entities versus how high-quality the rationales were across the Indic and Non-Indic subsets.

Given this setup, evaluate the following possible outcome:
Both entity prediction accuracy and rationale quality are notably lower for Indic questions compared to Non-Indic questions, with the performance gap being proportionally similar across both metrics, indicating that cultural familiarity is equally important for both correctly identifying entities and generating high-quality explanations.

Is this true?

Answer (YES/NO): NO